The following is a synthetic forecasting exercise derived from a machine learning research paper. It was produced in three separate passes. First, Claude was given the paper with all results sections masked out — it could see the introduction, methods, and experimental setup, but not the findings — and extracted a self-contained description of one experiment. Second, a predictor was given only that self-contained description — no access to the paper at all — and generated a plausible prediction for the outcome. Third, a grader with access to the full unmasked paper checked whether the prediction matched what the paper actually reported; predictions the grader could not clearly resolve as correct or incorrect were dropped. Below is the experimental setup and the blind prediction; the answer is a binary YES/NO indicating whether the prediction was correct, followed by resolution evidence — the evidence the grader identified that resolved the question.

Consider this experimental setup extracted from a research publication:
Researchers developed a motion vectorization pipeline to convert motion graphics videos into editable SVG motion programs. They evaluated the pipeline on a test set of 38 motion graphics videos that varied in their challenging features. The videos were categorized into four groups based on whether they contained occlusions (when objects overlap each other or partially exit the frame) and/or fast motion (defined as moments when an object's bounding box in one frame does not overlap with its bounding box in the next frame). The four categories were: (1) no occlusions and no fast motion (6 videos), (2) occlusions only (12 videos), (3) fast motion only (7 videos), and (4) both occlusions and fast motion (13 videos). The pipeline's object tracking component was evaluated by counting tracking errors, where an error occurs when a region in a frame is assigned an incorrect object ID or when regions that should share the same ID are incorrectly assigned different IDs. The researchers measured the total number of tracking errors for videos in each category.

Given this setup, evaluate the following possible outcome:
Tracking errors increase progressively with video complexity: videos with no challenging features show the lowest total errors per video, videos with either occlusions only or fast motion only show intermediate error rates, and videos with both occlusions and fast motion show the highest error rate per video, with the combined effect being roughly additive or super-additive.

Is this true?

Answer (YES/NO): YES